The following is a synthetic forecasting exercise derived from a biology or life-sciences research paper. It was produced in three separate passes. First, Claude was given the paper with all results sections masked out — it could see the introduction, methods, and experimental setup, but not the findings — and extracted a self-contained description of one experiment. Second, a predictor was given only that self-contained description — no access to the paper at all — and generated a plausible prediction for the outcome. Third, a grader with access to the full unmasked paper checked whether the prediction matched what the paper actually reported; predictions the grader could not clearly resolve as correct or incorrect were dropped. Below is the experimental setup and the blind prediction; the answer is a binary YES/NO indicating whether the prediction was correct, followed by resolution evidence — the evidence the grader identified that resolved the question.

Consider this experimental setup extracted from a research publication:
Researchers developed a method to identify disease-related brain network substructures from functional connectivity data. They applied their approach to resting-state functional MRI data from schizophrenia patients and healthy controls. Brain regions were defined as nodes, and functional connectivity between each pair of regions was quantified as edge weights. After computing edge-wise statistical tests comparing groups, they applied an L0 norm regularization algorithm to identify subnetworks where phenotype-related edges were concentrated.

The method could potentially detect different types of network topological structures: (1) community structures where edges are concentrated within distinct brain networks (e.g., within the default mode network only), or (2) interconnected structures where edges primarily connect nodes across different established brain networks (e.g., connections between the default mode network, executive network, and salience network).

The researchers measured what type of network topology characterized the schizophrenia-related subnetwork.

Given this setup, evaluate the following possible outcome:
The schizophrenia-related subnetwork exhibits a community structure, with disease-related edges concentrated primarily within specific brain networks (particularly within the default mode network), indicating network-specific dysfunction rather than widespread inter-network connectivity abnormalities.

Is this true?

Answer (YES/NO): NO